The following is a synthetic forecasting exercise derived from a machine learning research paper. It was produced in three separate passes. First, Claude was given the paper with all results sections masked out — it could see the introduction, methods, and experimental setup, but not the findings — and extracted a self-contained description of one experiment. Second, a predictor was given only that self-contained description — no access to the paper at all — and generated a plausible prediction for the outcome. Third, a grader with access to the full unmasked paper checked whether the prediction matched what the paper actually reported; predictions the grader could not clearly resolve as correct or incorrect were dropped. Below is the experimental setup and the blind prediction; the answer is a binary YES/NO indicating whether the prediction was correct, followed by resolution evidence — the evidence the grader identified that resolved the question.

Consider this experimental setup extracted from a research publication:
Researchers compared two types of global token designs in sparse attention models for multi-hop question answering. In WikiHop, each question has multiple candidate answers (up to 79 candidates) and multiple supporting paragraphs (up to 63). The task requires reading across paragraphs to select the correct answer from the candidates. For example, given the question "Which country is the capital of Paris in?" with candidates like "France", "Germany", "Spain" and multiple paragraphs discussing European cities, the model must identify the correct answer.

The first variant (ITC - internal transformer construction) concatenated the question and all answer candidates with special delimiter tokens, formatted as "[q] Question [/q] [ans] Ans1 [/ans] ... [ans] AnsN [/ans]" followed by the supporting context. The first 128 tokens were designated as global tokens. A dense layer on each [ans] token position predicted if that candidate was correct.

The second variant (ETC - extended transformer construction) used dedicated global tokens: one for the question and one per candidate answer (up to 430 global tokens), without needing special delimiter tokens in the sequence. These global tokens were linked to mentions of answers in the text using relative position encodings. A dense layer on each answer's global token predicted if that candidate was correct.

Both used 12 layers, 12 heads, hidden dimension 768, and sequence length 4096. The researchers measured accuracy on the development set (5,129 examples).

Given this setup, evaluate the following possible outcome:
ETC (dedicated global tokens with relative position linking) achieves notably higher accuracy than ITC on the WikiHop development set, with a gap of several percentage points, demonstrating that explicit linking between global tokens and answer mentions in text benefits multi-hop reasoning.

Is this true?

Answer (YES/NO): NO